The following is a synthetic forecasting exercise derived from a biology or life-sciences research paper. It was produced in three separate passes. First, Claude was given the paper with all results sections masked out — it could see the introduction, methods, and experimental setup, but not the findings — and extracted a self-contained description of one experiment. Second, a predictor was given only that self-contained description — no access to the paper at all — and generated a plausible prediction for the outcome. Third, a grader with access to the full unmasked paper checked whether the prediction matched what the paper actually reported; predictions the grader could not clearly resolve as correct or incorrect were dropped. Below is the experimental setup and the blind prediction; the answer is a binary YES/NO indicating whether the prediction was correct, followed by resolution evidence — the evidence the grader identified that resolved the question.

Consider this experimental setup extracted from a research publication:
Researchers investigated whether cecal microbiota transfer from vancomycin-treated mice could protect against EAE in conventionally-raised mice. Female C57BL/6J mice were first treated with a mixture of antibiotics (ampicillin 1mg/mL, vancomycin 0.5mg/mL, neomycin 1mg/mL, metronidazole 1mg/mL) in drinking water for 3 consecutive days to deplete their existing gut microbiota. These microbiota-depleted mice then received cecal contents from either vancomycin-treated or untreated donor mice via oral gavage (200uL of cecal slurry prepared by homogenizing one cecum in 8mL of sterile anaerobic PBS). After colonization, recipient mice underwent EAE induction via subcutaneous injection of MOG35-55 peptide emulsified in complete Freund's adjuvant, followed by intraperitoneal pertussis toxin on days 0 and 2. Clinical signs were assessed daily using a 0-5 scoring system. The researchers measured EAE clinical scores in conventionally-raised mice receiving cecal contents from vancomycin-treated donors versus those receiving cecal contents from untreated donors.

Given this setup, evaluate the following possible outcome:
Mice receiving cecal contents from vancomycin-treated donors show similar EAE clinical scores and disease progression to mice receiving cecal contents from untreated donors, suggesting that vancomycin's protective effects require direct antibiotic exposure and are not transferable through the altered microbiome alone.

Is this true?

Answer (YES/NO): NO